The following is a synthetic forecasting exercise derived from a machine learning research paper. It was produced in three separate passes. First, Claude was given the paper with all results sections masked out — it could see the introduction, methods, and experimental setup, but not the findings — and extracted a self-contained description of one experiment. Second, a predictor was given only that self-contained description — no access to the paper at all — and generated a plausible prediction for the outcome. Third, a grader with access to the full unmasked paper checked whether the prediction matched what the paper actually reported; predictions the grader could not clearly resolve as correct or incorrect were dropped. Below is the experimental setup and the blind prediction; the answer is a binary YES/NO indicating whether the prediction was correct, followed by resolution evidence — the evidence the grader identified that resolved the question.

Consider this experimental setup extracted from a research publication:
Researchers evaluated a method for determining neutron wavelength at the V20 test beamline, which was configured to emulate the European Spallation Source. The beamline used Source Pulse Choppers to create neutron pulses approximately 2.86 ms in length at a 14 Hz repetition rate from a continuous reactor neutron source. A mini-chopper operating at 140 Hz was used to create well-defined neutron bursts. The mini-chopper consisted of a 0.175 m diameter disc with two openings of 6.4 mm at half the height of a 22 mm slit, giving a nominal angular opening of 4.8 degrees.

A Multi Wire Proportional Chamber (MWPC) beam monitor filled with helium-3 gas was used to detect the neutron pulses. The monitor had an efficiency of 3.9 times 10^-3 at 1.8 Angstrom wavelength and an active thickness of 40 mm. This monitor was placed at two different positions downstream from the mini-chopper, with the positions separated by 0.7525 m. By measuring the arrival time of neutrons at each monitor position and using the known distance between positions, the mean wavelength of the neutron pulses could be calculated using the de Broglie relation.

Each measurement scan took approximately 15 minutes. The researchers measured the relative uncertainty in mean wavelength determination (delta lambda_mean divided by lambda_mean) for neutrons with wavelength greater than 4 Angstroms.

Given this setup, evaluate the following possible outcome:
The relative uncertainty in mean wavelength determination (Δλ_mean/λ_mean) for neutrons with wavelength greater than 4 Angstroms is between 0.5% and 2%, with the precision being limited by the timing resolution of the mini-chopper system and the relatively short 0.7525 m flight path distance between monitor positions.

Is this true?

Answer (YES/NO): YES